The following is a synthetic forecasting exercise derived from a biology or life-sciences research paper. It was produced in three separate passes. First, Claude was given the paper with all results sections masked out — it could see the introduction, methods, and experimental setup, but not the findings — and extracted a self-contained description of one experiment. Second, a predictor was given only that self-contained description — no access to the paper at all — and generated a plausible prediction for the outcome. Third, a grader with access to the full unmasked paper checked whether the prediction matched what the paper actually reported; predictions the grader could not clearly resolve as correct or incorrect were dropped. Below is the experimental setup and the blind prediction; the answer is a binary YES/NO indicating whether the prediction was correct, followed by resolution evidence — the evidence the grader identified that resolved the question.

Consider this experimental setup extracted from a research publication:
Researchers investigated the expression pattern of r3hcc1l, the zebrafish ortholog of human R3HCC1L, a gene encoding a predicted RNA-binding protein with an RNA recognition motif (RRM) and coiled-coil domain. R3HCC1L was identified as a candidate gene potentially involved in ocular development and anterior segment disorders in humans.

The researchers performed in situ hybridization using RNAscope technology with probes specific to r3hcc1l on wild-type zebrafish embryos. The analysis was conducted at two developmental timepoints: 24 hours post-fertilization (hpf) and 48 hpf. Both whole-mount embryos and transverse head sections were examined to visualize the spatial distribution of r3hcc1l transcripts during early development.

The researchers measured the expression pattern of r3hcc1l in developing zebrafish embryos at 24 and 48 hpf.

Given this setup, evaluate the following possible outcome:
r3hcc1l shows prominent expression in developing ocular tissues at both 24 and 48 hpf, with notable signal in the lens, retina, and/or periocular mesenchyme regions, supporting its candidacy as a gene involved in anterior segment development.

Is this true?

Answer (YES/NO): YES